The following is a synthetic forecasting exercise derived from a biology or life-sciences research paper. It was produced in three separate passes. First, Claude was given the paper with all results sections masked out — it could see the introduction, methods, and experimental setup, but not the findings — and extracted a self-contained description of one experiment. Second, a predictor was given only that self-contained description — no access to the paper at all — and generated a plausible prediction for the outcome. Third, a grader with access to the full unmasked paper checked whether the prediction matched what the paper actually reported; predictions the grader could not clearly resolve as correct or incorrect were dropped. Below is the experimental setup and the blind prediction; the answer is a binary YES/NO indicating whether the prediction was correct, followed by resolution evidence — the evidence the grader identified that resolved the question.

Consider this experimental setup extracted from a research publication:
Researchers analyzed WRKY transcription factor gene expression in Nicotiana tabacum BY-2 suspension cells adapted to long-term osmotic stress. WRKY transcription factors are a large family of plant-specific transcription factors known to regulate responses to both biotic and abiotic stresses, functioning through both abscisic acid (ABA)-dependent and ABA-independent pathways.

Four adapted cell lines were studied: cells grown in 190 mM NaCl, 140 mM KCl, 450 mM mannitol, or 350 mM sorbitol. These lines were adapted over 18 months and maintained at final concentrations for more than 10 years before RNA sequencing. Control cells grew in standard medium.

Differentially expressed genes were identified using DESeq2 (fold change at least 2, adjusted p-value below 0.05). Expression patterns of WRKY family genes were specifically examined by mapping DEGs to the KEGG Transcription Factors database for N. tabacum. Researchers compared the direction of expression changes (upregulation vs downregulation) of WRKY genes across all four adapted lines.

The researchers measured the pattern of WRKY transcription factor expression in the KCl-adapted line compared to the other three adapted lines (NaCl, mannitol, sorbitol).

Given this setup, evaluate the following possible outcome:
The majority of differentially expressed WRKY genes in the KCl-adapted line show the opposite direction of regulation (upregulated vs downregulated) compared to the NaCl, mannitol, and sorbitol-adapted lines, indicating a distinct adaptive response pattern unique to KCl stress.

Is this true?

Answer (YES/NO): NO